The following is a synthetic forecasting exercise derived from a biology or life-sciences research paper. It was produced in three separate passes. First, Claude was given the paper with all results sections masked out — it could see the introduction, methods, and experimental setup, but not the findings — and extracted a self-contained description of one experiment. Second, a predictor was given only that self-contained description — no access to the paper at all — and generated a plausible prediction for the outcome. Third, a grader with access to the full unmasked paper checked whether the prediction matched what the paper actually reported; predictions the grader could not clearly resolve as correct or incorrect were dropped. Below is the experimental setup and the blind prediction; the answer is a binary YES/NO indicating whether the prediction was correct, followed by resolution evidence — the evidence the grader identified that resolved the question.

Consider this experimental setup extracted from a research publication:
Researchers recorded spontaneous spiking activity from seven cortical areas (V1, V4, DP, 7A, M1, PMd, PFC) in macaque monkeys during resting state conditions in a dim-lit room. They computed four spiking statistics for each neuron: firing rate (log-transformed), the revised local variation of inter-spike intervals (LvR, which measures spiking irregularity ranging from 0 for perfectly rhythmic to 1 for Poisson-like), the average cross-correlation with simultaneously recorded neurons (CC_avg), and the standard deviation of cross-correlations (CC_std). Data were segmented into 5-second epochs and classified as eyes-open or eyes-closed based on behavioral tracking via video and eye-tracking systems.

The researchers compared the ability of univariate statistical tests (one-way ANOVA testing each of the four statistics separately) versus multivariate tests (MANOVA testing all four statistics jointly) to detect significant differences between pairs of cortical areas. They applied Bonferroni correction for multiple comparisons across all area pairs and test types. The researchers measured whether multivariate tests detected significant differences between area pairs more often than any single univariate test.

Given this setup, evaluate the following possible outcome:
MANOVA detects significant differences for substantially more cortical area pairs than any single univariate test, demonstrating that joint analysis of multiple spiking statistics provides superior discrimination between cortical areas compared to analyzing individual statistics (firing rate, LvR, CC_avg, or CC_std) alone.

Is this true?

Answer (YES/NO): YES